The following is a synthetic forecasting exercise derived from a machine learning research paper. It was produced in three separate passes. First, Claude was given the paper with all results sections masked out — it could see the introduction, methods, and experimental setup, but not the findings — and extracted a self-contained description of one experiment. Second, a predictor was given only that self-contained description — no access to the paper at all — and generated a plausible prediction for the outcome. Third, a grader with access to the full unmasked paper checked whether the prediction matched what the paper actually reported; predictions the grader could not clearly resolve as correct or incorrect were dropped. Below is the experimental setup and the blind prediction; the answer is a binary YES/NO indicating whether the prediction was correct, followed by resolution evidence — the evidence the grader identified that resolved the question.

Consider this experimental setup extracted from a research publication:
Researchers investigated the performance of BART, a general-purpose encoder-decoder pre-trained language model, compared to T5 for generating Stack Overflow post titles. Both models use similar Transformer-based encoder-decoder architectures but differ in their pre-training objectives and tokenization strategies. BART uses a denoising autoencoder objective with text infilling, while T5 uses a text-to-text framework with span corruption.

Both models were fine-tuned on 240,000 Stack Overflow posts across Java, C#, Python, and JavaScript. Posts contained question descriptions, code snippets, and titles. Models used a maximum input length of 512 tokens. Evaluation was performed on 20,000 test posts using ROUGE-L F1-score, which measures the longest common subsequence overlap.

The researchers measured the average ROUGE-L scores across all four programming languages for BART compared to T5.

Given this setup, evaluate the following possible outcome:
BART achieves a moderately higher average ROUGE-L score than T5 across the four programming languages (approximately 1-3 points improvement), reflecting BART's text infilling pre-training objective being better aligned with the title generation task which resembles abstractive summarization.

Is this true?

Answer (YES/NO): NO